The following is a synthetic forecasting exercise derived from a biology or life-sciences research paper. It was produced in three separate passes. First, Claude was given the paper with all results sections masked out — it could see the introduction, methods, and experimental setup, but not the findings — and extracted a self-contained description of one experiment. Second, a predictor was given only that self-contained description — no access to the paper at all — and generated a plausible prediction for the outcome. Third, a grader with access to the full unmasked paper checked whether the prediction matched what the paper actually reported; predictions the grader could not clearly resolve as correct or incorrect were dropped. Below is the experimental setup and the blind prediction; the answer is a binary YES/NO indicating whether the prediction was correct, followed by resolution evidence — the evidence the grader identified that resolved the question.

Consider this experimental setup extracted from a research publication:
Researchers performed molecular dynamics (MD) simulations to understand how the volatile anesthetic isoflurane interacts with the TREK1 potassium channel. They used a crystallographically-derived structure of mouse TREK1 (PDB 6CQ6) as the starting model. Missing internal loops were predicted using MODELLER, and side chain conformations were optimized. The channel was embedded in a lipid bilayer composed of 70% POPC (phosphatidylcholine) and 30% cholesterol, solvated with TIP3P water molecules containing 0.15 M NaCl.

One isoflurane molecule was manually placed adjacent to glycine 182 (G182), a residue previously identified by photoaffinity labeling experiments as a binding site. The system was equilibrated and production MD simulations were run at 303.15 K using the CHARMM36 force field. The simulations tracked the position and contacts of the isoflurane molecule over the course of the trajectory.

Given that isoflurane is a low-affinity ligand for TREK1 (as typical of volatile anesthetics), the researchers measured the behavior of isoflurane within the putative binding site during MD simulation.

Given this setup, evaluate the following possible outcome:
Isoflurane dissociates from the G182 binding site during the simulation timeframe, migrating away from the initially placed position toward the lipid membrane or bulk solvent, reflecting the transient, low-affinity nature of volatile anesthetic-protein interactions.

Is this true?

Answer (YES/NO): YES